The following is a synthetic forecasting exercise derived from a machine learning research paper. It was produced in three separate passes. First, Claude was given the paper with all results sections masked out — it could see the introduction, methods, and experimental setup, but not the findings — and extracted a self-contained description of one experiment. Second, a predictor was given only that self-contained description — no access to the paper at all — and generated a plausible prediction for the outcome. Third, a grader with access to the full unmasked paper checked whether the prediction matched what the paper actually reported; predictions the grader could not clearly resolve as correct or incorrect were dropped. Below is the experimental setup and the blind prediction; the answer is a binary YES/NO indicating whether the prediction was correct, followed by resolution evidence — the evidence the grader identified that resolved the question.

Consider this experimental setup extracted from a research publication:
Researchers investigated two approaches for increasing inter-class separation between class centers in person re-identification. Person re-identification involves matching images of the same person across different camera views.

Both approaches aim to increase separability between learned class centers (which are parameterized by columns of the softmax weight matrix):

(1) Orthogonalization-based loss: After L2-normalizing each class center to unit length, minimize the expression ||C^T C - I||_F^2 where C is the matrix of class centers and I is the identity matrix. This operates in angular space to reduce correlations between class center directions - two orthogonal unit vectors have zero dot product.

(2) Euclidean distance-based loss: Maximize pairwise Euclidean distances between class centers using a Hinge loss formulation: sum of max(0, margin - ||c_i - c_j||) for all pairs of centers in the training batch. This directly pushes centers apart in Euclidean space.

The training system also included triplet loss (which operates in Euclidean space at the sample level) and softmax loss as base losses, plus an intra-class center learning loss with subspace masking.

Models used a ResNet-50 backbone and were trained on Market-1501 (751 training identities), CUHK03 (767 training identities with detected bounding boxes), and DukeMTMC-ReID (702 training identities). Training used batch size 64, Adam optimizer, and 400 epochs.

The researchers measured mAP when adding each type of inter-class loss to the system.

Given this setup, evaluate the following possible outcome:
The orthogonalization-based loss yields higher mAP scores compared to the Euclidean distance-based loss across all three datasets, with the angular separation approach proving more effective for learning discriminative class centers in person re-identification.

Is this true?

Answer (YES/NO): YES